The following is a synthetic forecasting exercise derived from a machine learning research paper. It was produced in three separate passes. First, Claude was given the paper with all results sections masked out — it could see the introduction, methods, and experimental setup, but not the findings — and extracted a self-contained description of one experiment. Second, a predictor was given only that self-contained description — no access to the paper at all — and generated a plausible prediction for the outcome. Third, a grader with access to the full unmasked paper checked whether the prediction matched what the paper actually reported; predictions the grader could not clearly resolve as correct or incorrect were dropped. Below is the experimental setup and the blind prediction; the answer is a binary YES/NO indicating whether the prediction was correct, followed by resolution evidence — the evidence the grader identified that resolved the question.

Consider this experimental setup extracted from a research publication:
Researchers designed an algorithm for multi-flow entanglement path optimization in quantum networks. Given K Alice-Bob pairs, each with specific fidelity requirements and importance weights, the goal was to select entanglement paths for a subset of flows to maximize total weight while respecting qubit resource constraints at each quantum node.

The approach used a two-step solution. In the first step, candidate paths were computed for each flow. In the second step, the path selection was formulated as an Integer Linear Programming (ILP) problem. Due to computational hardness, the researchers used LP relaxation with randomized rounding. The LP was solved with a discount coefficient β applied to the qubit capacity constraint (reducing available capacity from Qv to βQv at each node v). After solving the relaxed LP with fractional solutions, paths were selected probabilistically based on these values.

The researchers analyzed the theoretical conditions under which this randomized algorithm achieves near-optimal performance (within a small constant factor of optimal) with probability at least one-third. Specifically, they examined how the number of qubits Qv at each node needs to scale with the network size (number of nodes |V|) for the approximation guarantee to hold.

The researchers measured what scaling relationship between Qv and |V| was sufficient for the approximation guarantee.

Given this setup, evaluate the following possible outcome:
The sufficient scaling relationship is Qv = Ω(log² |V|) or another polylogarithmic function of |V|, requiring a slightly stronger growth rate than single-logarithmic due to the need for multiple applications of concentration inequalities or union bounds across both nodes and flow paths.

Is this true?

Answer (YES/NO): NO